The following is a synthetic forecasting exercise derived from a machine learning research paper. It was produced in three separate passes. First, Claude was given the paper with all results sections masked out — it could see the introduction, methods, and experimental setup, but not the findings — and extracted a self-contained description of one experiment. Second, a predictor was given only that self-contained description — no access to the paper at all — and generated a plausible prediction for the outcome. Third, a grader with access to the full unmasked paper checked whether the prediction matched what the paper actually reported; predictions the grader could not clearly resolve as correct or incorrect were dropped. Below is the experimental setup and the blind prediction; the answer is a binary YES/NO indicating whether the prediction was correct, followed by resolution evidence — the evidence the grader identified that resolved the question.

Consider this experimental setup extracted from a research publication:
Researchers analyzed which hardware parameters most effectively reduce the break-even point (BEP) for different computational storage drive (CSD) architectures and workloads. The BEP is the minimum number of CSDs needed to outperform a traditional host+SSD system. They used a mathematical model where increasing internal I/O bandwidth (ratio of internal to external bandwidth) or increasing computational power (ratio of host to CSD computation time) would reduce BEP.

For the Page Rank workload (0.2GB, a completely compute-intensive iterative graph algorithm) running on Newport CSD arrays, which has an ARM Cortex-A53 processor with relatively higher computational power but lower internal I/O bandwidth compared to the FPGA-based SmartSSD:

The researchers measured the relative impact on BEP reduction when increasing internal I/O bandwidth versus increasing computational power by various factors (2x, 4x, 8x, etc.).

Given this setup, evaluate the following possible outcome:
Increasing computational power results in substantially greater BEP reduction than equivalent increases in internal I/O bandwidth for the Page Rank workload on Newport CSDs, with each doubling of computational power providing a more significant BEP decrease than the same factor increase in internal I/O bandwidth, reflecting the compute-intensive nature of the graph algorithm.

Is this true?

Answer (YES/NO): YES